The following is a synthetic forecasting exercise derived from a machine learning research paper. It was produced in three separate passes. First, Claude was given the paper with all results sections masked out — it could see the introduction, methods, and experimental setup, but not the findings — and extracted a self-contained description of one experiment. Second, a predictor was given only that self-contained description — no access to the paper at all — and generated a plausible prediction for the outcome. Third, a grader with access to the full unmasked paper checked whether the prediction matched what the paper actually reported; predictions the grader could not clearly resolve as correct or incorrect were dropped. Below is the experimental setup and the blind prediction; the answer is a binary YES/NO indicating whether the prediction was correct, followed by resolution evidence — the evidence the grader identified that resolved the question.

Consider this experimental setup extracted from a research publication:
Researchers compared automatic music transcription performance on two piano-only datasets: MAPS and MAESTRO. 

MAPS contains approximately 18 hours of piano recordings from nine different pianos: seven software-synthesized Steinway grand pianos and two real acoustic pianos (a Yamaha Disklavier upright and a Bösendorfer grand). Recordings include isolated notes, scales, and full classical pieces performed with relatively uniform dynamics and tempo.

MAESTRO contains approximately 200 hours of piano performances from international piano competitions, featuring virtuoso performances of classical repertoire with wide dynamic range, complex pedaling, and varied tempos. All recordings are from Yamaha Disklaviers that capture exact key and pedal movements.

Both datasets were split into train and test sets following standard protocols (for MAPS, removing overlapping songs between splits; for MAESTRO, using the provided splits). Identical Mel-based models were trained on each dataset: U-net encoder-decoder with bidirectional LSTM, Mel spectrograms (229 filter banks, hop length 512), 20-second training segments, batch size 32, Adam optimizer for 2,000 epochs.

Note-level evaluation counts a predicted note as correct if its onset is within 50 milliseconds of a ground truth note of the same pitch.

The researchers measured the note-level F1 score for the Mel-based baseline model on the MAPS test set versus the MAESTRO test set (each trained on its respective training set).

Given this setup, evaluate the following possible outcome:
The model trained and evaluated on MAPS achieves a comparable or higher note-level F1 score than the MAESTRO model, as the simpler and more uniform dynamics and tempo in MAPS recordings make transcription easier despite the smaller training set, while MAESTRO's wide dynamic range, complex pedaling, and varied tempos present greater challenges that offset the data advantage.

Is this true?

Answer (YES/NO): NO